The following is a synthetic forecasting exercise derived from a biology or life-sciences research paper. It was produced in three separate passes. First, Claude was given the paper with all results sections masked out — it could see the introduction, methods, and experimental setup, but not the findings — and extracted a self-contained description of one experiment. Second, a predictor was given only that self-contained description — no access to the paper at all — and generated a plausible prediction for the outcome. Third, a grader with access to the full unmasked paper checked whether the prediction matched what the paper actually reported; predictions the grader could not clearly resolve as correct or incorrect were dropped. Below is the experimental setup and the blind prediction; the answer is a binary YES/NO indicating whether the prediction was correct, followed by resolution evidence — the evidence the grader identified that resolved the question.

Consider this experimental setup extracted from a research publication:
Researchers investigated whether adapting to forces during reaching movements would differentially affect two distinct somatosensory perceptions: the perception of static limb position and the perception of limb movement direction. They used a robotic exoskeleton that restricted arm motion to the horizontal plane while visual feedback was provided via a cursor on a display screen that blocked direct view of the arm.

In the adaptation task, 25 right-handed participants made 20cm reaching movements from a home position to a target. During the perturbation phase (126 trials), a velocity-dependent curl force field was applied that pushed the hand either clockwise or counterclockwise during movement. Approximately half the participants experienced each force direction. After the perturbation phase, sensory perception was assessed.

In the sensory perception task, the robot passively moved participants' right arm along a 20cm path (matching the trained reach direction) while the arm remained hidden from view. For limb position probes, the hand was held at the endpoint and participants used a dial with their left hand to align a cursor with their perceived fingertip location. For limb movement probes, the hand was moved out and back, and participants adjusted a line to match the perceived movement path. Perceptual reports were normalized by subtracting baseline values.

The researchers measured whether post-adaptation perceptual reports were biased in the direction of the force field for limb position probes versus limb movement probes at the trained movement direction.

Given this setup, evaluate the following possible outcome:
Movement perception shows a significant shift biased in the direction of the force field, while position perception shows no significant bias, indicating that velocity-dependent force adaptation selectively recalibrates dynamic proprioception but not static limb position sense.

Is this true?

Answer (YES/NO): YES